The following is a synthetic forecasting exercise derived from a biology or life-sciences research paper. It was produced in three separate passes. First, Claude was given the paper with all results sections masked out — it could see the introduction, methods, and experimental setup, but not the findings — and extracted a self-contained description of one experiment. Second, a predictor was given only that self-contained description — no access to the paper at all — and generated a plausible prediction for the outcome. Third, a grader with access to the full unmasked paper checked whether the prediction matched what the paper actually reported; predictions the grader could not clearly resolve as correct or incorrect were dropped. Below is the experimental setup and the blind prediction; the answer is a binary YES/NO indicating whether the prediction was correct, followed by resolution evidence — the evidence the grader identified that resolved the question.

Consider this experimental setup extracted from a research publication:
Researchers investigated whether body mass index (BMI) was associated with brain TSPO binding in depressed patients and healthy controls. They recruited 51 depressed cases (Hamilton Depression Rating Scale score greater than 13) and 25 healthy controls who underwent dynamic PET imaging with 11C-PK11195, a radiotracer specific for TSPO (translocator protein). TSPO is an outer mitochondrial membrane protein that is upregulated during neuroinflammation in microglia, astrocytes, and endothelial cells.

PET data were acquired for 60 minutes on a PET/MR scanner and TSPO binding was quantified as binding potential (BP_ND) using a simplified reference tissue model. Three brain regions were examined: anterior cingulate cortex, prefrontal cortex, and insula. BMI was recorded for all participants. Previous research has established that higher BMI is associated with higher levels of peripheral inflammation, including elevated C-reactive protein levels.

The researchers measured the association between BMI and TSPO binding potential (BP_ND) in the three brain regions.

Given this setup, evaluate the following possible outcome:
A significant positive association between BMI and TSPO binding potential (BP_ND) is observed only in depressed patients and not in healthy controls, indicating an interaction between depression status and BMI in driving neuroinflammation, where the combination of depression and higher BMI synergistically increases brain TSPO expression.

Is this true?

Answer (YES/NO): NO